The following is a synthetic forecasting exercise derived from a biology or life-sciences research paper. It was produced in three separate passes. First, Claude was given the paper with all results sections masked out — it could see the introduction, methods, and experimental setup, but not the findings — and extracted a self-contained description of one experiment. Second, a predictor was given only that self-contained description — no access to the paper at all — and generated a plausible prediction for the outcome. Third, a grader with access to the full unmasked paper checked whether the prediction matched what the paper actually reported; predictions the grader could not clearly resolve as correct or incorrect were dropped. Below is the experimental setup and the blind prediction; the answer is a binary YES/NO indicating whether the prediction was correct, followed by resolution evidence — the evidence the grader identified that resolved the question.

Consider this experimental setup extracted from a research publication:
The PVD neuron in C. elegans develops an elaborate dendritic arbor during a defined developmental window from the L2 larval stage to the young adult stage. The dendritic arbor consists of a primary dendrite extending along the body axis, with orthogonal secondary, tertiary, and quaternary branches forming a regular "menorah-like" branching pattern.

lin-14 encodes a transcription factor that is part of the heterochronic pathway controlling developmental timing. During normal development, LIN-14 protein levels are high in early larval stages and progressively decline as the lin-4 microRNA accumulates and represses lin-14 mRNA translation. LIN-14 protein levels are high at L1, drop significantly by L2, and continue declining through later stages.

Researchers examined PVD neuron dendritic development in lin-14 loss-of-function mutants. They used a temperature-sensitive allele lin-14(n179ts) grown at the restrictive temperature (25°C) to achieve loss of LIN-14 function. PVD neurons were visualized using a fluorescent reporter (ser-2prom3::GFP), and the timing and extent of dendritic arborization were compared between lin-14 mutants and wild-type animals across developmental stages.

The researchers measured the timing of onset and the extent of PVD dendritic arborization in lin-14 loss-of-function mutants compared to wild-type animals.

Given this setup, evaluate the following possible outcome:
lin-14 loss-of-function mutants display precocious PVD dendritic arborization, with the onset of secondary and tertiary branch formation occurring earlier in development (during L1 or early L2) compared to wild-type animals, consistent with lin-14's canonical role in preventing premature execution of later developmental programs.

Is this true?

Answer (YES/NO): YES